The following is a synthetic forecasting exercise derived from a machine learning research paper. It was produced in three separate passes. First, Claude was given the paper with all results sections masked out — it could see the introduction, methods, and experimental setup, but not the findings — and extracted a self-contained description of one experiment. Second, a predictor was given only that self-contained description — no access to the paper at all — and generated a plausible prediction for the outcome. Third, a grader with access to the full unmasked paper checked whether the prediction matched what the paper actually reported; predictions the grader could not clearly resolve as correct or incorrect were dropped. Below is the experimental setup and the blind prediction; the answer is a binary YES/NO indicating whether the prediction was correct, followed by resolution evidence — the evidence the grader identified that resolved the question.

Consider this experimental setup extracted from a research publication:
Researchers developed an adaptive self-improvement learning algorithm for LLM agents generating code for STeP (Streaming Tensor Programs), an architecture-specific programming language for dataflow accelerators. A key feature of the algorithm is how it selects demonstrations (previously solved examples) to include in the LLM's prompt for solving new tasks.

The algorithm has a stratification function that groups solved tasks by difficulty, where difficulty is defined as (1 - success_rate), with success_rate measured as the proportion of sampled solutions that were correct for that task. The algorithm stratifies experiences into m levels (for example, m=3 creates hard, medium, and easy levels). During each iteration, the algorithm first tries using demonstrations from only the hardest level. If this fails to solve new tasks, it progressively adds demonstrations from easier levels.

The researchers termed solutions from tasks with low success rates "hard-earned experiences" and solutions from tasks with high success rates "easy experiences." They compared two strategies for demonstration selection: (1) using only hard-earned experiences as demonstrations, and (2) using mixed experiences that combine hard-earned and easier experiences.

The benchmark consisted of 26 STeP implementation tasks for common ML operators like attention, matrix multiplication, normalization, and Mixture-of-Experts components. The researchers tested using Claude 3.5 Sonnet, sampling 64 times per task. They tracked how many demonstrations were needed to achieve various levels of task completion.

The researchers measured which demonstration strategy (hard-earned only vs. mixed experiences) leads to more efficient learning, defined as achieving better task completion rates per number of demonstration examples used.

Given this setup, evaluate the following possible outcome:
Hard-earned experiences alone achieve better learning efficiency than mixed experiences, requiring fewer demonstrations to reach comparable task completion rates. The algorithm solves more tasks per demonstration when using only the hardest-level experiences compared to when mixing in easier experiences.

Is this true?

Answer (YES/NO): YES